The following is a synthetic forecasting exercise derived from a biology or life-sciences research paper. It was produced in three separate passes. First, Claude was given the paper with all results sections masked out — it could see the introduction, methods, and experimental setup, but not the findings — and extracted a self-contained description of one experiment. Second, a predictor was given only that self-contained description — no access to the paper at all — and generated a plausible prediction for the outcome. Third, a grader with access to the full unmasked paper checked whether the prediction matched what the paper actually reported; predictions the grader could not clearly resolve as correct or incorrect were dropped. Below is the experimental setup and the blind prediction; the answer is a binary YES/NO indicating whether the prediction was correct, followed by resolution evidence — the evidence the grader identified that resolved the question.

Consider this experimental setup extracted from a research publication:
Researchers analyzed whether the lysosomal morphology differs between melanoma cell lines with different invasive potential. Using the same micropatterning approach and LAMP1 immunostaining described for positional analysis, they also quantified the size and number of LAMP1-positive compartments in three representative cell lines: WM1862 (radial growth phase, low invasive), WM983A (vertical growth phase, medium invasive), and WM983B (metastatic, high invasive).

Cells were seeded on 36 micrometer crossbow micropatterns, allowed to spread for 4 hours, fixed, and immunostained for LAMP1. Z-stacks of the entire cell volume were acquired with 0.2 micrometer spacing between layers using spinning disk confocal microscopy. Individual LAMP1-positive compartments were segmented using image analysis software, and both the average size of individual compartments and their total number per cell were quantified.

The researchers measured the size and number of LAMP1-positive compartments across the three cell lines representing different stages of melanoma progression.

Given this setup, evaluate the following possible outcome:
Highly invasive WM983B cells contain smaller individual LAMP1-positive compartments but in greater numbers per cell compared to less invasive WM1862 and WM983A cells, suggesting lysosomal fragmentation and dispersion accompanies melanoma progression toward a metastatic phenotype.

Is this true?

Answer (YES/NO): YES